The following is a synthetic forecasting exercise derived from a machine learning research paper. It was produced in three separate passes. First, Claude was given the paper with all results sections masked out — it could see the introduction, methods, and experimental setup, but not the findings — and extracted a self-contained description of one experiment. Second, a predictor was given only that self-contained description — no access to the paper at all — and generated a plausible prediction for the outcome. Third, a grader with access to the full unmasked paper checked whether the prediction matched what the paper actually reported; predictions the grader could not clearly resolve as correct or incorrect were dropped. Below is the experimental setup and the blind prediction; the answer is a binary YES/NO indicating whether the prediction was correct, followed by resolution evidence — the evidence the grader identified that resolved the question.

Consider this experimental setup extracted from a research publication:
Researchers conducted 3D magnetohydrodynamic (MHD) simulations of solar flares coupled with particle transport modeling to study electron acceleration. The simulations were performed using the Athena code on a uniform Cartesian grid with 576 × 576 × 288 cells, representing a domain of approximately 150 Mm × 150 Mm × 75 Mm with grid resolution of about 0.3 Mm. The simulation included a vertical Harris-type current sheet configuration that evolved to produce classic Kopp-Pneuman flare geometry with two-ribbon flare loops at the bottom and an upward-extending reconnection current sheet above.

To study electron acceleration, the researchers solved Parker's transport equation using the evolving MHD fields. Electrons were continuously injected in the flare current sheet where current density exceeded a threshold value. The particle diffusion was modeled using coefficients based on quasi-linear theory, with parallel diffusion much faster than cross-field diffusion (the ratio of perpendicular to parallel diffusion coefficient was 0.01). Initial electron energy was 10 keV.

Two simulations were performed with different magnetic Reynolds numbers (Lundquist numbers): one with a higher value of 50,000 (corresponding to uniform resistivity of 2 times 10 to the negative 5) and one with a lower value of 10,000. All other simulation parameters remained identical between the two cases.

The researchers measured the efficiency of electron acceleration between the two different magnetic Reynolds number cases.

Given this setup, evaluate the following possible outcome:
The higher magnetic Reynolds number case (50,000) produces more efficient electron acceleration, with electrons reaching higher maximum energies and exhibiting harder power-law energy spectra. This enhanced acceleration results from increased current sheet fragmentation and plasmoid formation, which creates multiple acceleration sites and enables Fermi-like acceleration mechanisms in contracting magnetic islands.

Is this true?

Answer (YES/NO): YES